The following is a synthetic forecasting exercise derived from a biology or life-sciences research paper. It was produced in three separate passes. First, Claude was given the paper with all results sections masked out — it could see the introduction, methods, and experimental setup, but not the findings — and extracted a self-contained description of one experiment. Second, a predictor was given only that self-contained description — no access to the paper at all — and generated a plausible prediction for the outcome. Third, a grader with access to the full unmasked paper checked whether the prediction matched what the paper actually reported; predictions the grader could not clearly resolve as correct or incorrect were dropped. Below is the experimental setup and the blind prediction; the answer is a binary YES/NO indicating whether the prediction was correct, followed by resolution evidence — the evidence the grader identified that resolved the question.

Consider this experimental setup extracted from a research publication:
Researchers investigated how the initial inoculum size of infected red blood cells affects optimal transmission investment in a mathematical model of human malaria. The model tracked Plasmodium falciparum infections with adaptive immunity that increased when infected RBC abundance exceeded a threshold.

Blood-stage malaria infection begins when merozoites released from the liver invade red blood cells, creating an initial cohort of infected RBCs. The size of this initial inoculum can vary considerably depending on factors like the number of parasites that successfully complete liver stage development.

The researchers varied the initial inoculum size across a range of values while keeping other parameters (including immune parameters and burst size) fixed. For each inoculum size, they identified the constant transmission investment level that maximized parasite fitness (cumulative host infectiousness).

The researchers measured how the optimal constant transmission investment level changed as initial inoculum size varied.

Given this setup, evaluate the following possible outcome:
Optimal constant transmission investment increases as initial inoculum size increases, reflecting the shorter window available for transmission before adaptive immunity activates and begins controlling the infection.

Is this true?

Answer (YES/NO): NO